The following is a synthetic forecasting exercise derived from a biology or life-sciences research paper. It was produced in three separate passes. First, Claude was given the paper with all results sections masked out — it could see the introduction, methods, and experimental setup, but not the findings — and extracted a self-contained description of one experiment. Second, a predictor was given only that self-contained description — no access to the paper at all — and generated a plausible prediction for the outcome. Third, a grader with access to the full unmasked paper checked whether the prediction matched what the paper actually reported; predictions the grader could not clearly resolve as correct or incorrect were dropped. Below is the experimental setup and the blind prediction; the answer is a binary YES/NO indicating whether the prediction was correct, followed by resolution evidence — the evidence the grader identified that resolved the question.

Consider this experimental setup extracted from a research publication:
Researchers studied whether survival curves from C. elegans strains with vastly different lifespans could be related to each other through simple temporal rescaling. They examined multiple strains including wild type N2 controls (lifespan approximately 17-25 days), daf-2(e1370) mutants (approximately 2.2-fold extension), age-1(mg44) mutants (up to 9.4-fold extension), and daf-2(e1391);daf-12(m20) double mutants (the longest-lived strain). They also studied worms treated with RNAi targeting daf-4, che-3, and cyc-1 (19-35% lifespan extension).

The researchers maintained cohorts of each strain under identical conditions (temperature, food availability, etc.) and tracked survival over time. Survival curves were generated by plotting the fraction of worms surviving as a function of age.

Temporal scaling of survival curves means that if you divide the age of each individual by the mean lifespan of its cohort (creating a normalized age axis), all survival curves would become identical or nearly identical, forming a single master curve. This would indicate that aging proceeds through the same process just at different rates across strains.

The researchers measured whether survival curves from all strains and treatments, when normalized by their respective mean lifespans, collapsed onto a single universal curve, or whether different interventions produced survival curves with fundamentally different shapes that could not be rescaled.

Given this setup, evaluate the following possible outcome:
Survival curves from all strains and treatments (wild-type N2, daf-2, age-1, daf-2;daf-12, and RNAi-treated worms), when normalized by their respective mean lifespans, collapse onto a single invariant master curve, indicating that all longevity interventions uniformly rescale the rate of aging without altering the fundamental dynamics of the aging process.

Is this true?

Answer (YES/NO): YES